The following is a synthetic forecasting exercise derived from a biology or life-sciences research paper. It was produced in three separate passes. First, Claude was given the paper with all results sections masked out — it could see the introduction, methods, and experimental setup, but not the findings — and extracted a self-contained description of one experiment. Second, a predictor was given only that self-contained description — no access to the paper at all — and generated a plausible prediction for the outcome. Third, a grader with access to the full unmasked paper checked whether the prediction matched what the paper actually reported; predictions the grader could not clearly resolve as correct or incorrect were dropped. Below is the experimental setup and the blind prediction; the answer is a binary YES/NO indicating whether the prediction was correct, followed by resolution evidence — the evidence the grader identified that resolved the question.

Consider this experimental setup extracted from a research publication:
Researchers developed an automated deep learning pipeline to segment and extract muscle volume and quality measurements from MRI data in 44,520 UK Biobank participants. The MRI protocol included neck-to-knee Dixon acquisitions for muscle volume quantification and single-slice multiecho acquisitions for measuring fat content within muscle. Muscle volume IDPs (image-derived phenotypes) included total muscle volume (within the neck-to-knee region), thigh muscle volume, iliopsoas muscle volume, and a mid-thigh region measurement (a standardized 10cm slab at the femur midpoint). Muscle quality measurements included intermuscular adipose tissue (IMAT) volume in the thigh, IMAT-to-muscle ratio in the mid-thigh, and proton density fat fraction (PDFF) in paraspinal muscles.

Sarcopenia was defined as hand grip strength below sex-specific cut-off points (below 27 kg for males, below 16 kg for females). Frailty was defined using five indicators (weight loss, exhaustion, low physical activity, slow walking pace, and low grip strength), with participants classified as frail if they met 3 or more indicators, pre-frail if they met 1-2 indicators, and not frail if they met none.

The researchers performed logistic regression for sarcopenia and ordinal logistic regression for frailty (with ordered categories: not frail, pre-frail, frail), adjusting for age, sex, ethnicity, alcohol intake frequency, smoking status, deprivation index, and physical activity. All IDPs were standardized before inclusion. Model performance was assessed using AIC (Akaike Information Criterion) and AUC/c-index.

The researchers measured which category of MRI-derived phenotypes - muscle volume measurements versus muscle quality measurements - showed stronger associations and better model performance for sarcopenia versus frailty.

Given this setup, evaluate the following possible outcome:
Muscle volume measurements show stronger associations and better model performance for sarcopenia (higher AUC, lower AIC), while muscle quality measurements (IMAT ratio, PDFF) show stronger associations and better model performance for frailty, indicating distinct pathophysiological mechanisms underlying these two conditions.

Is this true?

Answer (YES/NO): YES